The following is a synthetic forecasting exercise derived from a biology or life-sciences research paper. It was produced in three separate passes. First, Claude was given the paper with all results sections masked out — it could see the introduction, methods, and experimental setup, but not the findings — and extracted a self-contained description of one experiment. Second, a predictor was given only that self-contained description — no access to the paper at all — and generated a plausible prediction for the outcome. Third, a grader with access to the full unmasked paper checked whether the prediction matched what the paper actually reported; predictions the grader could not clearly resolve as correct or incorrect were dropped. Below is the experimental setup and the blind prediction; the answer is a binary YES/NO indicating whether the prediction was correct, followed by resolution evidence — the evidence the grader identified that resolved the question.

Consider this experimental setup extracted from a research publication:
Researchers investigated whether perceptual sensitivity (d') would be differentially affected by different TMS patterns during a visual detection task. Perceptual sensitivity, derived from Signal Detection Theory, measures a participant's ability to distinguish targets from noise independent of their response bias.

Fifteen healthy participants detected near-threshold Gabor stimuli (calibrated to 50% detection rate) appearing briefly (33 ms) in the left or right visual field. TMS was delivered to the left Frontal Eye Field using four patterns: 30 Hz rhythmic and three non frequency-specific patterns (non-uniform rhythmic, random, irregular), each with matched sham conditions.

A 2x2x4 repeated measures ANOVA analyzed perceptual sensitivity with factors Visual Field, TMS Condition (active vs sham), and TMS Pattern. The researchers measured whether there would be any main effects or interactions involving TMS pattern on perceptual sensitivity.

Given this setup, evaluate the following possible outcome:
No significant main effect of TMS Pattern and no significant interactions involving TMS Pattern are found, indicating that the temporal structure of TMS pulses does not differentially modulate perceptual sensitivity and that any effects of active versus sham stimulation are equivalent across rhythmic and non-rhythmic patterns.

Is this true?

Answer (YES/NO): YES